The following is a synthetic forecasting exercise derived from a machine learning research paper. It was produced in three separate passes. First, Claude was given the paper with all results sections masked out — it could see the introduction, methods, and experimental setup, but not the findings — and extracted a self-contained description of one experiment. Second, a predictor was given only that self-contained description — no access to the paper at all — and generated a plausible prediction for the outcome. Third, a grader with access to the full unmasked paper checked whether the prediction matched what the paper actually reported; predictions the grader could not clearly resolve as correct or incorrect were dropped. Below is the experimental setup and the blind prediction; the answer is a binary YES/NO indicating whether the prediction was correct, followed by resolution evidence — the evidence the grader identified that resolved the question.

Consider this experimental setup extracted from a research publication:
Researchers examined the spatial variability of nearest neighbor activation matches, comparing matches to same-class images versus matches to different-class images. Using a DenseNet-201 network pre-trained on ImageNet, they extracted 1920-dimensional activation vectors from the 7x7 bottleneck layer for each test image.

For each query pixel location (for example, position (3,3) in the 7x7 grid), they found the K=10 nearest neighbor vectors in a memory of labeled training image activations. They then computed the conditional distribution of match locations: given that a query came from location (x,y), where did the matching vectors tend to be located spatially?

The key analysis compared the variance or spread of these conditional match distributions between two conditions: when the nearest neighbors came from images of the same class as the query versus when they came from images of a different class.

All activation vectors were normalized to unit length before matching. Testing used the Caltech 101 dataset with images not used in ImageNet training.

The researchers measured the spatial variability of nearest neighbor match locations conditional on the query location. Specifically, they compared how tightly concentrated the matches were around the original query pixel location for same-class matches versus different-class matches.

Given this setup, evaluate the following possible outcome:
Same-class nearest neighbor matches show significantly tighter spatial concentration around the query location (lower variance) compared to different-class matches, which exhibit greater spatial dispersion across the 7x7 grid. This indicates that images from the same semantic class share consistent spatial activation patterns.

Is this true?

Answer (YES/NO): YES